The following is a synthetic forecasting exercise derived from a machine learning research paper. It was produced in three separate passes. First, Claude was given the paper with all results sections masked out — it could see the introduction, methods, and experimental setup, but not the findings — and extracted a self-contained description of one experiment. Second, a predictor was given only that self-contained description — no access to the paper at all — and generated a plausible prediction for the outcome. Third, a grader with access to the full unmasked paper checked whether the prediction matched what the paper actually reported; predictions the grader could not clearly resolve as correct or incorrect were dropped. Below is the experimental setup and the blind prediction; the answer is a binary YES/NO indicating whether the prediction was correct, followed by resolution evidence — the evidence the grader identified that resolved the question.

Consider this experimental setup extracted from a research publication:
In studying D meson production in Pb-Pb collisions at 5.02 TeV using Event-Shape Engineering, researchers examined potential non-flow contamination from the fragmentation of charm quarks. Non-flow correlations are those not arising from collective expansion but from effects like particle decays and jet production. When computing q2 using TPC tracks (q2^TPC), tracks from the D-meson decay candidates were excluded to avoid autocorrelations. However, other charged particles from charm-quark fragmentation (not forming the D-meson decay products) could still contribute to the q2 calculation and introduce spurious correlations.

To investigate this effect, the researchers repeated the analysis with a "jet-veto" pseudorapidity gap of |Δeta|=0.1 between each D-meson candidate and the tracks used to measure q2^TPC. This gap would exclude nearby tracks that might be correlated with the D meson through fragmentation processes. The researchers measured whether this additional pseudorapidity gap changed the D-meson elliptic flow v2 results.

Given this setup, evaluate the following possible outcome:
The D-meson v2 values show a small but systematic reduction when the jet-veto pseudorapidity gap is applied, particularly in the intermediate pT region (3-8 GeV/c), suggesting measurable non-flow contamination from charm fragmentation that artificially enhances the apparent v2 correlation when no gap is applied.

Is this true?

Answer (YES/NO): NO